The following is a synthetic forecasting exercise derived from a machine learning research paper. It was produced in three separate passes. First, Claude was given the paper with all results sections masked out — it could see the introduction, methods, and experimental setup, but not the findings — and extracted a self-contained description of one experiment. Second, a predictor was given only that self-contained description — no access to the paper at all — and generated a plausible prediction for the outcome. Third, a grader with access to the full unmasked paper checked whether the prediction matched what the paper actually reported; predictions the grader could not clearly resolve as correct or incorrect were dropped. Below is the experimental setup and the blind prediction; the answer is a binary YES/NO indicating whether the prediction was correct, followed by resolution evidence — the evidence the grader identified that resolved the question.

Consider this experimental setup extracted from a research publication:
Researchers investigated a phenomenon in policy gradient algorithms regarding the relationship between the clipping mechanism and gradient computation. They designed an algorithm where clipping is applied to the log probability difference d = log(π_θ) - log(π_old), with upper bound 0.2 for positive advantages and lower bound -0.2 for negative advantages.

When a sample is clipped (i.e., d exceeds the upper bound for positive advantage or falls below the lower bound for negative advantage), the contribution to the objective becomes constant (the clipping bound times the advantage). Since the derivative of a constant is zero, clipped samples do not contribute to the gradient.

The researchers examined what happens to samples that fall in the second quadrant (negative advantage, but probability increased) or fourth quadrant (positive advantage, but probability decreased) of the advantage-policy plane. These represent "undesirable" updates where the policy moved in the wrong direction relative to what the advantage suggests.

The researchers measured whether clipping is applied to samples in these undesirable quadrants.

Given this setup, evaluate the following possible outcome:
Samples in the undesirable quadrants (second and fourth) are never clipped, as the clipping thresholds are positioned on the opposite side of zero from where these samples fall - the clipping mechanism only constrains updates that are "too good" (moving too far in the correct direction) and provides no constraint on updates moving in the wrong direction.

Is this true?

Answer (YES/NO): YES